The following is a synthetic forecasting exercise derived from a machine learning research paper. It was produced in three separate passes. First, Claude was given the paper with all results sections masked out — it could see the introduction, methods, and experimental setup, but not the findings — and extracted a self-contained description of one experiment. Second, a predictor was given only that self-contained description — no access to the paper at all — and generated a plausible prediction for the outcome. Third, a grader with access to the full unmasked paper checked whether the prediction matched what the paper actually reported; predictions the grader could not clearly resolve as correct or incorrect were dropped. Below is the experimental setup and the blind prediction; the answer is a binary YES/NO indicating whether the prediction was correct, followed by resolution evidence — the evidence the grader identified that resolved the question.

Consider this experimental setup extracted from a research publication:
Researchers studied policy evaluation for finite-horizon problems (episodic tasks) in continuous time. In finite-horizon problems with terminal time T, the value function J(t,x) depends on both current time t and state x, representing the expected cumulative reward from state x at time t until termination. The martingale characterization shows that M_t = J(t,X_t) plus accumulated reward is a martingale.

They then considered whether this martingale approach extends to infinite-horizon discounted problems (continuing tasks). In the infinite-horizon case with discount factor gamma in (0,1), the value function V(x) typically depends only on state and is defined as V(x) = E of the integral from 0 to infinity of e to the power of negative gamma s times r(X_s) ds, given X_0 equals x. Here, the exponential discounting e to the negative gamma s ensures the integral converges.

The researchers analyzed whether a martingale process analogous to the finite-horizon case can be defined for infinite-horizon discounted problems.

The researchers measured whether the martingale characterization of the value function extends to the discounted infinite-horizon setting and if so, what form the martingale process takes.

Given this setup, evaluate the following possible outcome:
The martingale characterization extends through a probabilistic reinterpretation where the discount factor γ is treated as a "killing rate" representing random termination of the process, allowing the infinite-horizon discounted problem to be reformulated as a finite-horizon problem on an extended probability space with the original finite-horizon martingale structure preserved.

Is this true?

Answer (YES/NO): NO